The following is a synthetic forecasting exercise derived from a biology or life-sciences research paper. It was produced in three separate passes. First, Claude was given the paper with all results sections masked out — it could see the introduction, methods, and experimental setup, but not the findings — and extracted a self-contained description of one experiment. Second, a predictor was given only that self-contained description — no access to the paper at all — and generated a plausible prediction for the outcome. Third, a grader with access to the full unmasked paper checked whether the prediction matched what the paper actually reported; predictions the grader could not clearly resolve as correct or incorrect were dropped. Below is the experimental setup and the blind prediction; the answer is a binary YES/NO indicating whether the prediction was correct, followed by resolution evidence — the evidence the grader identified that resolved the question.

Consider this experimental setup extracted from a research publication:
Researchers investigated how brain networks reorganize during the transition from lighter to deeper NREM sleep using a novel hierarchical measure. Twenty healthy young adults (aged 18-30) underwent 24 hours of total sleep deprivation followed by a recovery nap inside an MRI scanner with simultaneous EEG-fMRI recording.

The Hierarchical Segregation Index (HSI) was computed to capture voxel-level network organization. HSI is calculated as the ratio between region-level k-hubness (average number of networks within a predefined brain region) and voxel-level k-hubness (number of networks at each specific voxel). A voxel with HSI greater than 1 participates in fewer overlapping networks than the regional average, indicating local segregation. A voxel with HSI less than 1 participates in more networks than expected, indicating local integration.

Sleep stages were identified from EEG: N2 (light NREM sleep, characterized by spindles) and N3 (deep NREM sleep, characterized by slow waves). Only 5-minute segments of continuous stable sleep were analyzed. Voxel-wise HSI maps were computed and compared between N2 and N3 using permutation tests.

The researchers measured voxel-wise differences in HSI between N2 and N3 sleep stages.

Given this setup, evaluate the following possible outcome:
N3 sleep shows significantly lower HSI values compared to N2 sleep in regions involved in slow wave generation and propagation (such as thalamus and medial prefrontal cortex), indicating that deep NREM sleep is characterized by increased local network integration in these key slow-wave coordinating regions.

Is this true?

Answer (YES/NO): NO